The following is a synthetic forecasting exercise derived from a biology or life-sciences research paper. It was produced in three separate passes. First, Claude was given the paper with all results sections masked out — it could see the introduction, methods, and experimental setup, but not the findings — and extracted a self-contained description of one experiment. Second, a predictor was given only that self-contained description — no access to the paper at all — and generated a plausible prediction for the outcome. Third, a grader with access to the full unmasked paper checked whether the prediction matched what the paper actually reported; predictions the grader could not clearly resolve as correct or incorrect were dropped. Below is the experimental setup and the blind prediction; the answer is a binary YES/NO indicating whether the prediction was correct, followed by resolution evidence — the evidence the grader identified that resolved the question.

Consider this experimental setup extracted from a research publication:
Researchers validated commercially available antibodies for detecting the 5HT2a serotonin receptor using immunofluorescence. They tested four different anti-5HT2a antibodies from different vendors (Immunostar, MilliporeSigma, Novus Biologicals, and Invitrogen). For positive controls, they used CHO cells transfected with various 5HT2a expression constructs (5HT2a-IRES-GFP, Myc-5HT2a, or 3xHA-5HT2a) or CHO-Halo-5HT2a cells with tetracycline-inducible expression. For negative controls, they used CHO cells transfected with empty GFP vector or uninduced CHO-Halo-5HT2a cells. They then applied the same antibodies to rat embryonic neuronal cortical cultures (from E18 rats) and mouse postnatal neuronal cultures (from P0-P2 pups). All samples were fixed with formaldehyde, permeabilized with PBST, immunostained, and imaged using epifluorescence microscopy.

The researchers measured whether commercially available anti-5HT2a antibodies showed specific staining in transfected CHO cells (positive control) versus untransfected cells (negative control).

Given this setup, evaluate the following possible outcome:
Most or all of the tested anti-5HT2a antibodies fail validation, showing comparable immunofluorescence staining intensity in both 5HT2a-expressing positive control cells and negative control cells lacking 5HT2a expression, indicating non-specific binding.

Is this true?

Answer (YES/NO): NO